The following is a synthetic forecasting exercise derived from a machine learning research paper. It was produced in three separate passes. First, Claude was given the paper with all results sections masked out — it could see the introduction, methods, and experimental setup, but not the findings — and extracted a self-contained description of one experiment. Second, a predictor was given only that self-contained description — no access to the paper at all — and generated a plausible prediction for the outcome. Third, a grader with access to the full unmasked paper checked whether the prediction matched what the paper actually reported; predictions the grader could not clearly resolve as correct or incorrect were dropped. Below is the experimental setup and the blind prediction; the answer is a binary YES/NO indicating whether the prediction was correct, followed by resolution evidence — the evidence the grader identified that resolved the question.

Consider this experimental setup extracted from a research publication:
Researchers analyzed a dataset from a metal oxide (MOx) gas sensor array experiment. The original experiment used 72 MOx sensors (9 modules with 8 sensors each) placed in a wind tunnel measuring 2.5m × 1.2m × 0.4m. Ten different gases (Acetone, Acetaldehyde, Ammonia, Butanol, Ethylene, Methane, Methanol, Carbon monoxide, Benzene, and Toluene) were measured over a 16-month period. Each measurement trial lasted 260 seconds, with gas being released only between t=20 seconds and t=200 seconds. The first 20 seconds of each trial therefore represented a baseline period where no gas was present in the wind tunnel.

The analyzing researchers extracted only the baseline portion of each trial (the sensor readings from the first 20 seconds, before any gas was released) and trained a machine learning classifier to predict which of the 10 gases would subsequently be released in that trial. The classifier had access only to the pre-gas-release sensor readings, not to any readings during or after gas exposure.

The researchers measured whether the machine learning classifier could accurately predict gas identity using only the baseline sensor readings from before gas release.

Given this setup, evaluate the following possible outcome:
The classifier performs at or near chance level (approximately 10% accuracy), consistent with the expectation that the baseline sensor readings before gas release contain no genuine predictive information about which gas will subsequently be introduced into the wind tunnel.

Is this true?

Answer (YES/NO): NO